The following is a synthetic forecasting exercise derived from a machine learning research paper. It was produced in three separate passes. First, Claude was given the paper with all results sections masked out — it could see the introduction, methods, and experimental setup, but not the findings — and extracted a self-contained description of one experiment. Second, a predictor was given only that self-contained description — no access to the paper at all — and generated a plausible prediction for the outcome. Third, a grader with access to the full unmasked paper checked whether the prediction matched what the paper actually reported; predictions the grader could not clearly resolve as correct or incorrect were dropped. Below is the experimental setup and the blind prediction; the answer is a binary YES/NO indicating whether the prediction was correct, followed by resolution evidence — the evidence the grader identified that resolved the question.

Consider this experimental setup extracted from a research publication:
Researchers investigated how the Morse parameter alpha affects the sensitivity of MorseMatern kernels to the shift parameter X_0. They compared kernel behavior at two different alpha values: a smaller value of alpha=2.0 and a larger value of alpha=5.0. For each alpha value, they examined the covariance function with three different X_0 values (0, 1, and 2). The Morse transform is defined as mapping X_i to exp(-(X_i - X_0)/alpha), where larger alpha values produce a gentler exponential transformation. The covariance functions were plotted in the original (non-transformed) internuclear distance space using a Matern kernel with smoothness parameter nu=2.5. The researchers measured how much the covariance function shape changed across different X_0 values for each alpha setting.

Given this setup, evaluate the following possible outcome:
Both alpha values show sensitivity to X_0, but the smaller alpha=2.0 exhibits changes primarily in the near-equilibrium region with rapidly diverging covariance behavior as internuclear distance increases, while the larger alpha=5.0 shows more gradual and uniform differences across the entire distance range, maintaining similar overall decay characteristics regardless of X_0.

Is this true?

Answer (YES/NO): NO